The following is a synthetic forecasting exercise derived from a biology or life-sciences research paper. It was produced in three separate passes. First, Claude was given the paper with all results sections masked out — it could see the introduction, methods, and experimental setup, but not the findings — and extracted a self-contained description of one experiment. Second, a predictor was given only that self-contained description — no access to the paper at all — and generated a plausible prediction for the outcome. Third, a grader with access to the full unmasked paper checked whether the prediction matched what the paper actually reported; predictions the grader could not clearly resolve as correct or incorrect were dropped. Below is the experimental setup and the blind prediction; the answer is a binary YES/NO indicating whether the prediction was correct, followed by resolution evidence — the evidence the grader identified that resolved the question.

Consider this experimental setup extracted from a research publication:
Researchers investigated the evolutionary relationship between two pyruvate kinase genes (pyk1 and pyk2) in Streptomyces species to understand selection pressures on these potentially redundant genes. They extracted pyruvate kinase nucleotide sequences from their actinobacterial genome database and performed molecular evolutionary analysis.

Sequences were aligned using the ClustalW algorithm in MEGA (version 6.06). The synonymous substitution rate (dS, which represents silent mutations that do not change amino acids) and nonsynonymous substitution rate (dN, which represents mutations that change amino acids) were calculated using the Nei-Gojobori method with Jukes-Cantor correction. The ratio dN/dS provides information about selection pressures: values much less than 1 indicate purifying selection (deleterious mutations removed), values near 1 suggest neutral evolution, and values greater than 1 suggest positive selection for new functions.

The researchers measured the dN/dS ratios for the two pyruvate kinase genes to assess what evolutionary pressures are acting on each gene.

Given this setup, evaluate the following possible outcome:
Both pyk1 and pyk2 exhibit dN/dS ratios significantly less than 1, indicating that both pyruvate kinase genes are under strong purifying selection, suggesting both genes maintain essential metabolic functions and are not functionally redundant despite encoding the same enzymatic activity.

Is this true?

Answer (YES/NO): YES